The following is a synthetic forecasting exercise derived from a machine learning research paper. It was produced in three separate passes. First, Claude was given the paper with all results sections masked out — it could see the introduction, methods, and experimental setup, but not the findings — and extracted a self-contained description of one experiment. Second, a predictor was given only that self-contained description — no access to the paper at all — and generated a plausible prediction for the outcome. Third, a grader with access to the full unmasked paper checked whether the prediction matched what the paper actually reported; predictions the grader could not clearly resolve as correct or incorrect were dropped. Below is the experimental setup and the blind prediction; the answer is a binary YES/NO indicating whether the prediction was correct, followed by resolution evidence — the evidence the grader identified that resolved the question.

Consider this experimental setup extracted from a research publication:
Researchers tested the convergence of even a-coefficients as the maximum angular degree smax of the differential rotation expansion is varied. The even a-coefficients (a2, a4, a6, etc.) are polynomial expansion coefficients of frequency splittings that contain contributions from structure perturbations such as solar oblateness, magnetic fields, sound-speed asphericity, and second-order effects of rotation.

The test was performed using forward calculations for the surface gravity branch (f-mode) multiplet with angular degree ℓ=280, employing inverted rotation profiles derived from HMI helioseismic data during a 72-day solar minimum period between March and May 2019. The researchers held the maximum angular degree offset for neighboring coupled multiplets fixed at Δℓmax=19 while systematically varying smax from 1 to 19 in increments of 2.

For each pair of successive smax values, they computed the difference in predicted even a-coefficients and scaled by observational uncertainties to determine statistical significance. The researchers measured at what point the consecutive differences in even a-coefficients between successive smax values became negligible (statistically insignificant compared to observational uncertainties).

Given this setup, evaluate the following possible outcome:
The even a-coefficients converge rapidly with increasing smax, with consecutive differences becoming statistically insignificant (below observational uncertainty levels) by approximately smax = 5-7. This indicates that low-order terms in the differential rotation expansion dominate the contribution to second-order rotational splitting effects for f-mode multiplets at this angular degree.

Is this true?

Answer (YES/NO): NO